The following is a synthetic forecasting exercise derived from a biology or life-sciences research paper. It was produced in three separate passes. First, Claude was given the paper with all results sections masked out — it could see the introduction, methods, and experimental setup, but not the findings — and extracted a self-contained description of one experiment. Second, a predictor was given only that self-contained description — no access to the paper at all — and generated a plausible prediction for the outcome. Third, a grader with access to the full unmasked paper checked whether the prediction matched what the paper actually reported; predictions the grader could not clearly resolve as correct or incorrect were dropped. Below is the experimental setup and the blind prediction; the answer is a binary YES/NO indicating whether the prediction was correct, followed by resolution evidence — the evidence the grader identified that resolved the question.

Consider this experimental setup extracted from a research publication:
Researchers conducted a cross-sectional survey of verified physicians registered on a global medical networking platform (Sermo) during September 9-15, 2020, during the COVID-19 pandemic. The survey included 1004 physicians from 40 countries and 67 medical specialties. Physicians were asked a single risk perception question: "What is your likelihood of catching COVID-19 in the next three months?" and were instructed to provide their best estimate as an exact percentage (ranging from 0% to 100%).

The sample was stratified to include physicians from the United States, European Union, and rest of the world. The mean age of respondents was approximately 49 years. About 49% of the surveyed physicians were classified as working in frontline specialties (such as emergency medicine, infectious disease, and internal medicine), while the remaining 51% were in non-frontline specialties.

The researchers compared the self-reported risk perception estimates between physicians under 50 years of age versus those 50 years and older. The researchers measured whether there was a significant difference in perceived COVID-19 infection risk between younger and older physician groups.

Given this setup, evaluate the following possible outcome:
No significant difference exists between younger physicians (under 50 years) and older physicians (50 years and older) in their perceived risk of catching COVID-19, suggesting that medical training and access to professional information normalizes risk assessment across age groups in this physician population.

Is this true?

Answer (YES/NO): NO